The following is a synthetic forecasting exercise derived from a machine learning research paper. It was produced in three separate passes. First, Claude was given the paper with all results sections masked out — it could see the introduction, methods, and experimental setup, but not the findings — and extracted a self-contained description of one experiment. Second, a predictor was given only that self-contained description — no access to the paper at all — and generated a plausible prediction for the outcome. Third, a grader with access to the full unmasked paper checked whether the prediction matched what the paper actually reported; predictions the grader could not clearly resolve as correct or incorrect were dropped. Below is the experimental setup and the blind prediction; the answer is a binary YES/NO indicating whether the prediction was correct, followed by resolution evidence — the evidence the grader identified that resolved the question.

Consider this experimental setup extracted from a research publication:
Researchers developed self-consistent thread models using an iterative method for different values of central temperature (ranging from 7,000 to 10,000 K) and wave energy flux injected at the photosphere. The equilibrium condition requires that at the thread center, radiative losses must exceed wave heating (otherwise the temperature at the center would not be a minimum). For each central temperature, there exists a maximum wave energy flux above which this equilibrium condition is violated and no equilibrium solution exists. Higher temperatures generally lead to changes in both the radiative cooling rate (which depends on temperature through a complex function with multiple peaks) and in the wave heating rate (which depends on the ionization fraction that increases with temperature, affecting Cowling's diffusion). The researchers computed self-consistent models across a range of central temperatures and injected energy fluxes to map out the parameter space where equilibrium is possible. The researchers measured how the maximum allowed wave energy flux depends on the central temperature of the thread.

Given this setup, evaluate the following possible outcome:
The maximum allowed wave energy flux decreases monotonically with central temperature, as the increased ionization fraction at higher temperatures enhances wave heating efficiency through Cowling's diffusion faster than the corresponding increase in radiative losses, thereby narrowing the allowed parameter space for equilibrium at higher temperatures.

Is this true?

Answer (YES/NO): NO